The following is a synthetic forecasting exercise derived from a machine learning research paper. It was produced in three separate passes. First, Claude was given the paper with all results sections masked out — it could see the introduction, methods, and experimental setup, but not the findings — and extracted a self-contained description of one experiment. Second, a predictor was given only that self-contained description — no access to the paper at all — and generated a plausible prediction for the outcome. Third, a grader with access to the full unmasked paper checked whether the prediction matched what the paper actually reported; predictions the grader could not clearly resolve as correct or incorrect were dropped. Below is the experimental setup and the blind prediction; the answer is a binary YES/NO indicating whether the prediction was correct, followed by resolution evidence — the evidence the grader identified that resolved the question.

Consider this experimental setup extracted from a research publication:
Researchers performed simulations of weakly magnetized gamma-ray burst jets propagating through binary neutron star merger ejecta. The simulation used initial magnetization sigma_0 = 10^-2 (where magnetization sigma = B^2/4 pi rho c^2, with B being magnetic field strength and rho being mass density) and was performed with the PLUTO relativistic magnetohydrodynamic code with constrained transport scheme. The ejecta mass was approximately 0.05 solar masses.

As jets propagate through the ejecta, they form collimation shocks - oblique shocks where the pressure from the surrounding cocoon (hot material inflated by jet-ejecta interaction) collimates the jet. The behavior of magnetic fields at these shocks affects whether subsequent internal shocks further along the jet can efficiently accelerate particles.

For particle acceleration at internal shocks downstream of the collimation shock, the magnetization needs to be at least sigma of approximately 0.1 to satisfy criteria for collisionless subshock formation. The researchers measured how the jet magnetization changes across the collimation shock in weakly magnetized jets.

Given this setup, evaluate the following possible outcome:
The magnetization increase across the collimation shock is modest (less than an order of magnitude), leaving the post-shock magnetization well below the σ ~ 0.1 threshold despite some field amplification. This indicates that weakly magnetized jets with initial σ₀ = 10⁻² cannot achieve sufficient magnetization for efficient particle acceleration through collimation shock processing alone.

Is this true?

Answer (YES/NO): NO